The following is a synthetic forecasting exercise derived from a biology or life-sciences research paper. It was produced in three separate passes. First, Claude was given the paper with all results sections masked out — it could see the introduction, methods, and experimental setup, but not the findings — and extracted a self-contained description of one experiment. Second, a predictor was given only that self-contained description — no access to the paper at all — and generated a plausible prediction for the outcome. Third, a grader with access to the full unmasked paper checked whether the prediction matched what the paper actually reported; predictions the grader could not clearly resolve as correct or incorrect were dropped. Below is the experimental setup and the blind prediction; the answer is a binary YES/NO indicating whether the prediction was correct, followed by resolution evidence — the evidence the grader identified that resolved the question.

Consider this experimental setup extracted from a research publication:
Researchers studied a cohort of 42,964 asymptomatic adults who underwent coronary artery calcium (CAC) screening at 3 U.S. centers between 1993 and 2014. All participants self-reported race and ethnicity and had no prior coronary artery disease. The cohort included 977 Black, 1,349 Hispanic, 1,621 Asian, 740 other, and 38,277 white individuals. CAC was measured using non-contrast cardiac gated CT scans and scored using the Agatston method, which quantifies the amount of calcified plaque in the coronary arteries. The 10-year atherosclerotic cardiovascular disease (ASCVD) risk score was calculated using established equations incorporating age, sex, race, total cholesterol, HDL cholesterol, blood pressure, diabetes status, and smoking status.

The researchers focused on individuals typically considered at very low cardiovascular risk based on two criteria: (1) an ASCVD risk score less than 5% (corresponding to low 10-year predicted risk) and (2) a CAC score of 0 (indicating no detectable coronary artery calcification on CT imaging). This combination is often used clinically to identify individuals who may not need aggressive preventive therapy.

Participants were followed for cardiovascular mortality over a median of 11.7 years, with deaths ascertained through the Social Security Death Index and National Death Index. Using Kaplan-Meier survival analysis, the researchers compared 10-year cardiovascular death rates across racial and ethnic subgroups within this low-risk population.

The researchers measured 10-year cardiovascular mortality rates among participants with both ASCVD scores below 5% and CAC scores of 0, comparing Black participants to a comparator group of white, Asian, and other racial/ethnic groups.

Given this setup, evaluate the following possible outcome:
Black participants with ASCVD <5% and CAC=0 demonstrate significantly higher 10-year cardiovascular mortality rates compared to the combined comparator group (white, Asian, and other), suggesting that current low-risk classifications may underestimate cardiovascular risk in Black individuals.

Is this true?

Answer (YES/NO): YES